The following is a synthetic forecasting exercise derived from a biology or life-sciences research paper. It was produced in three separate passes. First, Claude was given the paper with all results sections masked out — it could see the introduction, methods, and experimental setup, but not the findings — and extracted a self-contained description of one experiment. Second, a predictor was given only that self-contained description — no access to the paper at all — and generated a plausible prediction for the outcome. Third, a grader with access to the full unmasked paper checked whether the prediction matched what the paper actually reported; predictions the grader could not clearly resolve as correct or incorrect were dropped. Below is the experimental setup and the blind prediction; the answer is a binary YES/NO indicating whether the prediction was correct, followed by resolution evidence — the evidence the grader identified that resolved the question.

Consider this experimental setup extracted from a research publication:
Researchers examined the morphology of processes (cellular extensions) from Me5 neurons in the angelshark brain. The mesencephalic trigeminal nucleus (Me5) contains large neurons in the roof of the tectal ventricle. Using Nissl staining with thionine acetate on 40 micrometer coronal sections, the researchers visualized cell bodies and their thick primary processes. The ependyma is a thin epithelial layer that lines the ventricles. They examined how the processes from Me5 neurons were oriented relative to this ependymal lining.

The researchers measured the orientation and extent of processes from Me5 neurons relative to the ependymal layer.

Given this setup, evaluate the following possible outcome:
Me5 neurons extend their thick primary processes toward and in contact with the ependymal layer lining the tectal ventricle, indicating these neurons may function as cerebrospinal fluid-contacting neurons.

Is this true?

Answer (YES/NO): NO